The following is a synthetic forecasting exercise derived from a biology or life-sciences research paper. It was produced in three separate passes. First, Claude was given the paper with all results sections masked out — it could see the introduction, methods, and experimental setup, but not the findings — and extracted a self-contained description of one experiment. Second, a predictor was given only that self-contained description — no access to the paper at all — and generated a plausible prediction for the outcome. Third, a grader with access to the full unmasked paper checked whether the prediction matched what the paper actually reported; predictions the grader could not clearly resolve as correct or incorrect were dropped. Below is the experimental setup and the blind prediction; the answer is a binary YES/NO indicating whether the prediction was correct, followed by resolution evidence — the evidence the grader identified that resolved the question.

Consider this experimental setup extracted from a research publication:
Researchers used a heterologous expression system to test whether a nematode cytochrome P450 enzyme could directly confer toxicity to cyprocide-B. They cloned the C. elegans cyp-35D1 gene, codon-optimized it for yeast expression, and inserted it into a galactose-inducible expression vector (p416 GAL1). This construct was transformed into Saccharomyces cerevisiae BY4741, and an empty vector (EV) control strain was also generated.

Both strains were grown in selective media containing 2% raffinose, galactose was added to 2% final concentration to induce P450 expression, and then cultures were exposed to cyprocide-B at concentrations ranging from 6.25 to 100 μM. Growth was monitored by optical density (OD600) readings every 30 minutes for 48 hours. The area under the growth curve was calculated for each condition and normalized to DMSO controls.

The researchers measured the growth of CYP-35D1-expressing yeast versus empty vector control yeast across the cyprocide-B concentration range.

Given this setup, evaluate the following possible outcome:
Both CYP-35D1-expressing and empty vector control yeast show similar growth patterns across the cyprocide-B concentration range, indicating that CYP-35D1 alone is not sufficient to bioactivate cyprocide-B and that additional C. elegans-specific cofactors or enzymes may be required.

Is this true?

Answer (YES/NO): NO